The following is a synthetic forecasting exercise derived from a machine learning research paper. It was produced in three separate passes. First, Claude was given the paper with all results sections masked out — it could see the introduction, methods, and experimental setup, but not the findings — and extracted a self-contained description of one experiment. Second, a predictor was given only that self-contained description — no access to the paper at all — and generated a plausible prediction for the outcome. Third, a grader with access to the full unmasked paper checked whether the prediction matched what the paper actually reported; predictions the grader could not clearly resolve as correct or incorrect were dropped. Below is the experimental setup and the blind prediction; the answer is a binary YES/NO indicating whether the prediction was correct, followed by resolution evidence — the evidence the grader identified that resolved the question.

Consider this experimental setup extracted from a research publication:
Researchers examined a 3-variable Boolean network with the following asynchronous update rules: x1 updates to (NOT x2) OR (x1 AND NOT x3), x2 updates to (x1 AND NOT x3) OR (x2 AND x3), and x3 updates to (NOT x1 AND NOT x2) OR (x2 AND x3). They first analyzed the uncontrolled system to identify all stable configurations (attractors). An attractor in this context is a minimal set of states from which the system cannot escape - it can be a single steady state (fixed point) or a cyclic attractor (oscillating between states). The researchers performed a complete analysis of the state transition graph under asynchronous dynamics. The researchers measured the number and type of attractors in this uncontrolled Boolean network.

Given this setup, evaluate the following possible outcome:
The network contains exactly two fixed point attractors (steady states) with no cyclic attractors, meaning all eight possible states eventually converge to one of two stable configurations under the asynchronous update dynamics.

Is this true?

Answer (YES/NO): YES